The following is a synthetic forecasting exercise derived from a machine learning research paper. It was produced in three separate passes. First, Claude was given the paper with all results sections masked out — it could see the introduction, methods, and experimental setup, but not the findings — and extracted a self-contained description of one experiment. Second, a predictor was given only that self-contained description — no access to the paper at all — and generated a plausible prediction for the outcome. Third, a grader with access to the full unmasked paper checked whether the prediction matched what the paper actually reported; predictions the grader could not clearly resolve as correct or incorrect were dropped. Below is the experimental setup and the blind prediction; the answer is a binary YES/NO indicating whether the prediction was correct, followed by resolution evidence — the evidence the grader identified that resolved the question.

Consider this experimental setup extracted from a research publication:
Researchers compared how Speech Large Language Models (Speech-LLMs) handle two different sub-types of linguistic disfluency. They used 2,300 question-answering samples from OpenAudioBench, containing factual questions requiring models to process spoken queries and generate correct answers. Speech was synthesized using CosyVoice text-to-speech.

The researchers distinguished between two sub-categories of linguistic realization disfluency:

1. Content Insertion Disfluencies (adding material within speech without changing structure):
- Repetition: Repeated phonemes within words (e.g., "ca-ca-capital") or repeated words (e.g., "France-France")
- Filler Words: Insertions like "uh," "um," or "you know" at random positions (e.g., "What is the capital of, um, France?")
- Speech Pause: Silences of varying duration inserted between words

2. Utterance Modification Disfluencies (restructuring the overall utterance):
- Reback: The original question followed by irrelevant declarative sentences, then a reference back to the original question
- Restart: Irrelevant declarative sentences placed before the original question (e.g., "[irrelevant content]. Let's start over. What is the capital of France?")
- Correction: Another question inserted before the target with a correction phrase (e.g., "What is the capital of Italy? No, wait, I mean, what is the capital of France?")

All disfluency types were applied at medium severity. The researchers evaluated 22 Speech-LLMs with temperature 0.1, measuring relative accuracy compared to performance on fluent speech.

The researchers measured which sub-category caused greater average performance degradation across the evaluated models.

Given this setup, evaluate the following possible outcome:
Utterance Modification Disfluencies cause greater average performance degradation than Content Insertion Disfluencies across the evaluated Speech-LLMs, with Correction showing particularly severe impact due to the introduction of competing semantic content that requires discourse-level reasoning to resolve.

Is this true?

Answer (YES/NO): NO